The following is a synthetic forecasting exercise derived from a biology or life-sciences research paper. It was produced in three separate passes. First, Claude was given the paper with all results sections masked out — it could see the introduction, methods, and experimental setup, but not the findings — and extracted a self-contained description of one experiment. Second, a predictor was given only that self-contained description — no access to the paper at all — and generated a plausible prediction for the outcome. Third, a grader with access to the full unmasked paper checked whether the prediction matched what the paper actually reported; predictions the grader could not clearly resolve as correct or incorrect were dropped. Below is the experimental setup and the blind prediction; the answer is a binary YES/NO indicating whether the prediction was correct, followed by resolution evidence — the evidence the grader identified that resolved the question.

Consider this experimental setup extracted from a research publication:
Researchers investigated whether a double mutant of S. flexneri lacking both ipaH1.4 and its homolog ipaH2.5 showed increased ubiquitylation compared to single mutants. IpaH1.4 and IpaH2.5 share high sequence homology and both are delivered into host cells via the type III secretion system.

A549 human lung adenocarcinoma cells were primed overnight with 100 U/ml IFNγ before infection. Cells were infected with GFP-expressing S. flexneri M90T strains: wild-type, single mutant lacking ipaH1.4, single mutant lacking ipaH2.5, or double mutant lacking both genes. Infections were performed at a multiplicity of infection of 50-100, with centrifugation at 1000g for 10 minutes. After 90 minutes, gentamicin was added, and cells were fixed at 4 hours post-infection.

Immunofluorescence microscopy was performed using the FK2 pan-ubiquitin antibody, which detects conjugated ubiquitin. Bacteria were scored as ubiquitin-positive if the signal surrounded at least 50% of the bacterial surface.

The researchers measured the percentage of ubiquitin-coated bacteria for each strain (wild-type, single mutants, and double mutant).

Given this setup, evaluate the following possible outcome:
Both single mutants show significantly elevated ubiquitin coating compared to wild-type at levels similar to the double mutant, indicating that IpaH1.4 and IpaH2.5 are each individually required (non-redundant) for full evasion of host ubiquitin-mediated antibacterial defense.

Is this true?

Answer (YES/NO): NO